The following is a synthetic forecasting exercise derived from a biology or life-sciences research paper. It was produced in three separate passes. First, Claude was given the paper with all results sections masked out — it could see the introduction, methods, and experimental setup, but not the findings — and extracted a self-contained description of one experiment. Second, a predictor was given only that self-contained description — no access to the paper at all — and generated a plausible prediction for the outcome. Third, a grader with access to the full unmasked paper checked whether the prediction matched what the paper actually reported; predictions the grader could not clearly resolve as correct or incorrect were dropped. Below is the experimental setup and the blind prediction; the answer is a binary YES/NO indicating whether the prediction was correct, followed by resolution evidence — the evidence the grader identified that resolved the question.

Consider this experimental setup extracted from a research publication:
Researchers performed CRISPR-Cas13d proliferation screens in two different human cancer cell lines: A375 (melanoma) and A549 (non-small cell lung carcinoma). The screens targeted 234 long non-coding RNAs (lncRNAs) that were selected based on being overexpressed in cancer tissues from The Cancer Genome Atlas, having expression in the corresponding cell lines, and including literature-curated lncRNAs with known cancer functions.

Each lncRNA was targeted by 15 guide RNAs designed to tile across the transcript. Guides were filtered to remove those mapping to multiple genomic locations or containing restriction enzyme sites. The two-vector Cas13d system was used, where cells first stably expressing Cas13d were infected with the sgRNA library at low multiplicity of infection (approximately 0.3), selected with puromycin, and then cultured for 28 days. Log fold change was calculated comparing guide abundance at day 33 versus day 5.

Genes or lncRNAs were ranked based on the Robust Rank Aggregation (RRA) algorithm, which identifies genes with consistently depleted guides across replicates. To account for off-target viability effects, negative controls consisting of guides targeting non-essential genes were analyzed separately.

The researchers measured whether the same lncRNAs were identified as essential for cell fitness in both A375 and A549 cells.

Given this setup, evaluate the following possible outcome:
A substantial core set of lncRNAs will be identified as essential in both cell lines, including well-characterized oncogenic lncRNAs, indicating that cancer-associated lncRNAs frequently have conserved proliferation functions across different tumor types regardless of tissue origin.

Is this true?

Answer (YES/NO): NO